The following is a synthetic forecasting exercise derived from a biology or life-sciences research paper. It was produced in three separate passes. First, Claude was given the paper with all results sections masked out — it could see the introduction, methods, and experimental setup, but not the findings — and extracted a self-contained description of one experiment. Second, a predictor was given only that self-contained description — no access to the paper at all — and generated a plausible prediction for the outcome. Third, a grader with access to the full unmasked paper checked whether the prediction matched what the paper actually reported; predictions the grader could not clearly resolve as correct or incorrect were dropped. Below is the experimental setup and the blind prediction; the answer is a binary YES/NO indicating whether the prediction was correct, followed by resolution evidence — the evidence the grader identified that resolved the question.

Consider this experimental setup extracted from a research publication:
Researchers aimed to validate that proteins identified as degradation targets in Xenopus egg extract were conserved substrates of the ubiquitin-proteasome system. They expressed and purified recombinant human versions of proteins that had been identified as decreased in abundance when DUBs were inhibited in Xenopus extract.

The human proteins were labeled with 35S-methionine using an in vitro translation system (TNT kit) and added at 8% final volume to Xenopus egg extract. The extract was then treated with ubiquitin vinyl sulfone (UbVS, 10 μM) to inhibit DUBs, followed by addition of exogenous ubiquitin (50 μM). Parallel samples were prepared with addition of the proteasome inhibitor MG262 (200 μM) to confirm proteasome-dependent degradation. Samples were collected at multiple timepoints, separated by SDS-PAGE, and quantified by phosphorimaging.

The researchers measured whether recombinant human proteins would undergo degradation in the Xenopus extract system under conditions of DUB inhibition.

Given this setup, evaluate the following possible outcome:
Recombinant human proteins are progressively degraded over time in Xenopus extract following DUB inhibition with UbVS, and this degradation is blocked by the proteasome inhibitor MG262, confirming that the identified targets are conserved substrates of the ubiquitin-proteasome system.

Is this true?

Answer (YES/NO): YES